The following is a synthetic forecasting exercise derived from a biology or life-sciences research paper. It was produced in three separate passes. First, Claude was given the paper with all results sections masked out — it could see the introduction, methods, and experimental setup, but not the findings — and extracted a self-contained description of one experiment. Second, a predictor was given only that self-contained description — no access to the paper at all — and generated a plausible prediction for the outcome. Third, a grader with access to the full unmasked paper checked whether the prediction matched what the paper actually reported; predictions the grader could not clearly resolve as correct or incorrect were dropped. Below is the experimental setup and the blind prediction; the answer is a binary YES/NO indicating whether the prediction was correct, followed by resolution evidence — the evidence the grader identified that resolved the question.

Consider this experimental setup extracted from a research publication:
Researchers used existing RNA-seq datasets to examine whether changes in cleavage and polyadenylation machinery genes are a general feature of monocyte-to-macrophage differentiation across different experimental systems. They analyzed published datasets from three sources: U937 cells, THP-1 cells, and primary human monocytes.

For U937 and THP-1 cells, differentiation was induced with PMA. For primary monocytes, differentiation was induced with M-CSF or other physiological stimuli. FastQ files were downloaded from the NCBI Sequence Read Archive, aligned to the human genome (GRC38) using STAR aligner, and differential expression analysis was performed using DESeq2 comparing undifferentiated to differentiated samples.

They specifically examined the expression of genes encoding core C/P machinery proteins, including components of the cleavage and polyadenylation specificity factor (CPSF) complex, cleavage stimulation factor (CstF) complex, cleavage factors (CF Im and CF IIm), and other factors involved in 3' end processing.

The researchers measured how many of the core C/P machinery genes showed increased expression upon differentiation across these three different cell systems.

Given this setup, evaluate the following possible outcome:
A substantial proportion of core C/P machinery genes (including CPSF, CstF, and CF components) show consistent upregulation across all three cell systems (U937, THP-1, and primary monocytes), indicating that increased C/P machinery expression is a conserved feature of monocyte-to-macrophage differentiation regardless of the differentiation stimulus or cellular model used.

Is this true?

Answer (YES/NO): NO